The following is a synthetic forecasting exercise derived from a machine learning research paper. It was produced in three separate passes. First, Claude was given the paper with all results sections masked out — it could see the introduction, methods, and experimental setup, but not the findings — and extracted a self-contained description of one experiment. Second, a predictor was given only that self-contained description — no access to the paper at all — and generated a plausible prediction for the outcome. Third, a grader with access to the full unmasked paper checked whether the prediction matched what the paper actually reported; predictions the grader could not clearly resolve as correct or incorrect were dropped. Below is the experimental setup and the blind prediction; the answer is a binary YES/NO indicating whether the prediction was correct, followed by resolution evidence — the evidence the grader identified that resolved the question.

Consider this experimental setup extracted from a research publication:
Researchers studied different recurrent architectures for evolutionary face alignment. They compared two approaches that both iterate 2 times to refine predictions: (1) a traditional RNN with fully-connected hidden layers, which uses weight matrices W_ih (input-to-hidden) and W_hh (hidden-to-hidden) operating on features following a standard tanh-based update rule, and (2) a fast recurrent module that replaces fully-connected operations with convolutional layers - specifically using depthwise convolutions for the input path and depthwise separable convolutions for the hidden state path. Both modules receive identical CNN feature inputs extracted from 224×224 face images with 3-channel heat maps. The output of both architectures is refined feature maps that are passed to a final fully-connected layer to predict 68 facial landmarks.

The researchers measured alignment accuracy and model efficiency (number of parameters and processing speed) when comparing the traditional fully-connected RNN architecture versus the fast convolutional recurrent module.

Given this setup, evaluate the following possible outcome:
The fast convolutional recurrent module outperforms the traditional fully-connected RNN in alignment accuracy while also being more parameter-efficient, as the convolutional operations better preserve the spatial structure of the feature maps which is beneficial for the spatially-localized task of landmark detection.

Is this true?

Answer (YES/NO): YES